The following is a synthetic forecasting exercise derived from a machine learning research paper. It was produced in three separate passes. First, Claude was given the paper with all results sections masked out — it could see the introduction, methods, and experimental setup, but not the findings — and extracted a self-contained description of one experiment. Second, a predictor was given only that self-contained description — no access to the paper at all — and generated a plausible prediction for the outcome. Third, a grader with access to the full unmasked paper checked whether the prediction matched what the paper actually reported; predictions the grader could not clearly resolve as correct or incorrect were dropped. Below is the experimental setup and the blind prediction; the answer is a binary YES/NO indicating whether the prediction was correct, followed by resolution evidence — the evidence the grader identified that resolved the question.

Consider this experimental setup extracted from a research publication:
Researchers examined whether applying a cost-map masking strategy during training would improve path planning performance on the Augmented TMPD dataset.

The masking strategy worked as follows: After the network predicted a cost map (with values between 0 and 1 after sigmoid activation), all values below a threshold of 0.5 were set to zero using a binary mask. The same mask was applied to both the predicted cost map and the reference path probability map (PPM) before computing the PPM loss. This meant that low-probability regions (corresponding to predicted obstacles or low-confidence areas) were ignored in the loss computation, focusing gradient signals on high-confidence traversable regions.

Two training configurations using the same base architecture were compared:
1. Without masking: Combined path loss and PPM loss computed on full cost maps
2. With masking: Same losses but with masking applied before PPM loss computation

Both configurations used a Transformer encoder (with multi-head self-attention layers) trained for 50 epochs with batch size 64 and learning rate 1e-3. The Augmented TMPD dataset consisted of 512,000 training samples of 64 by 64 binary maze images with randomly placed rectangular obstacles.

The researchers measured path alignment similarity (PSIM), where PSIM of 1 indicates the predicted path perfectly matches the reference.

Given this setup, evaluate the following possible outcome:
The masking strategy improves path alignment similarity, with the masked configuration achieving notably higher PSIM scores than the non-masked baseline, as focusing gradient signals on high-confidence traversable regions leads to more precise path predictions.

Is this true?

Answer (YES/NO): YES